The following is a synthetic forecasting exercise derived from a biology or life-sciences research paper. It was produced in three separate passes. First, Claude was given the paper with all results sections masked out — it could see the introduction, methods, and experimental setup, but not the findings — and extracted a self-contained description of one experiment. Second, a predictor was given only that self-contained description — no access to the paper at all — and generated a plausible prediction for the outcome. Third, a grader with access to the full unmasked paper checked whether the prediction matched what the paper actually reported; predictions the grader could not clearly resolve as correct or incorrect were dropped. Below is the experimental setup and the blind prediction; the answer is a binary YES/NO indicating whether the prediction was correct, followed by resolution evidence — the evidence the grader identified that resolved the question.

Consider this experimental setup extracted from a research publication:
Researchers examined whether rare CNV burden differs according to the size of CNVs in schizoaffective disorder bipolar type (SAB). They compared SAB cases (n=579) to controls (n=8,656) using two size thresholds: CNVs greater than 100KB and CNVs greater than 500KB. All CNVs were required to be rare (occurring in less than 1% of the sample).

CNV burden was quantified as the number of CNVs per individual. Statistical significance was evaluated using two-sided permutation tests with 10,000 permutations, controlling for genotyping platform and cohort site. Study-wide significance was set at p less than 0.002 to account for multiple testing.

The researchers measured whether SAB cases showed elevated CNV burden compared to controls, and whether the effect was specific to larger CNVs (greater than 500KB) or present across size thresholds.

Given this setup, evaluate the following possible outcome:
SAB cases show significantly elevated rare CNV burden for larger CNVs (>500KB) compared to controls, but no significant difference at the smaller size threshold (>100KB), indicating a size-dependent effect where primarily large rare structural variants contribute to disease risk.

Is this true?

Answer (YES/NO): YES